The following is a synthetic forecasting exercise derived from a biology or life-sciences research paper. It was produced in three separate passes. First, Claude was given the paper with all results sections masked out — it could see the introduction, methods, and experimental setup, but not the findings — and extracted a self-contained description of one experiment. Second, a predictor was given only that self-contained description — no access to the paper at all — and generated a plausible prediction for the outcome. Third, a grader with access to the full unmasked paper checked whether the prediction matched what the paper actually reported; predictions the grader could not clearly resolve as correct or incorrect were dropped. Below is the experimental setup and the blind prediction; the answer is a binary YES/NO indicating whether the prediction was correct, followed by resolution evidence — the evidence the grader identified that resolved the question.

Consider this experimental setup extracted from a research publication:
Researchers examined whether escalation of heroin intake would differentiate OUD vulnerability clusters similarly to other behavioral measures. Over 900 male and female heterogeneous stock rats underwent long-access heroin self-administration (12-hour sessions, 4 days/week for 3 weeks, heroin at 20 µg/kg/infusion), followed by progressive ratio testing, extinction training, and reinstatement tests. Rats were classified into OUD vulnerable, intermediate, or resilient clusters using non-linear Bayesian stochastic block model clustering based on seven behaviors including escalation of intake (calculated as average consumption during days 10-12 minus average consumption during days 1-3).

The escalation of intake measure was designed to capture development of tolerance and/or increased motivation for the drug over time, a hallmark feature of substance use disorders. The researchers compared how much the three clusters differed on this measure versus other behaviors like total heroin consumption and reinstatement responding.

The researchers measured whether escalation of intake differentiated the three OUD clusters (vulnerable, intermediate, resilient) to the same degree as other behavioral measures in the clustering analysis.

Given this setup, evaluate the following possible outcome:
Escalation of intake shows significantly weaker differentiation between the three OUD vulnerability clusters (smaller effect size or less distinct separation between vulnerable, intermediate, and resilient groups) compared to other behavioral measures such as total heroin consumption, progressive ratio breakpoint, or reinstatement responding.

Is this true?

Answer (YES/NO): YES